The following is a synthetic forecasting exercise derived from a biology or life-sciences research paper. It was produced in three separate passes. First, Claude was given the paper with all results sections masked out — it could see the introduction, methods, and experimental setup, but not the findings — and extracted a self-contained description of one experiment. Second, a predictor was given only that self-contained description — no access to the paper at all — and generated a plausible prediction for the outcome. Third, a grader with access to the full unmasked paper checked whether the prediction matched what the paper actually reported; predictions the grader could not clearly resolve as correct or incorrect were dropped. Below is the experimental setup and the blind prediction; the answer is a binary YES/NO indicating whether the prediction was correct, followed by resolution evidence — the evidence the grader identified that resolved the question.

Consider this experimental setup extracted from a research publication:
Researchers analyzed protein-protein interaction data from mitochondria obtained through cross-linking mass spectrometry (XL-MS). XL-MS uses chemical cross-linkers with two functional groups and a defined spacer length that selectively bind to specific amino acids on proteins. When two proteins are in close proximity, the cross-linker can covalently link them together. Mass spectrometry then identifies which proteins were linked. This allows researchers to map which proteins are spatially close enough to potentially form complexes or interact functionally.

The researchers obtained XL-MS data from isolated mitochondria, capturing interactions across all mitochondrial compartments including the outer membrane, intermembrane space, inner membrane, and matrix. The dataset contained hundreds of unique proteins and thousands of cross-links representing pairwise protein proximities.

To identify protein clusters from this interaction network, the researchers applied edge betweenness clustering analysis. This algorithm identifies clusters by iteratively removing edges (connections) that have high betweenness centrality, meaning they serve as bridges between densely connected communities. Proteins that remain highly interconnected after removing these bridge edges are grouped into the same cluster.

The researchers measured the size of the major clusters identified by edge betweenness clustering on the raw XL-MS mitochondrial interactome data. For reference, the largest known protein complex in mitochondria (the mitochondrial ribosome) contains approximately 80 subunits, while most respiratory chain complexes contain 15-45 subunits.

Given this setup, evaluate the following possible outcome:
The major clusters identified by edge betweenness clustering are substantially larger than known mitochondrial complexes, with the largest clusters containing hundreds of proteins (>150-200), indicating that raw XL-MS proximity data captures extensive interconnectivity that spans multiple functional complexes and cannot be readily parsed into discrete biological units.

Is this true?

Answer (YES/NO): YES